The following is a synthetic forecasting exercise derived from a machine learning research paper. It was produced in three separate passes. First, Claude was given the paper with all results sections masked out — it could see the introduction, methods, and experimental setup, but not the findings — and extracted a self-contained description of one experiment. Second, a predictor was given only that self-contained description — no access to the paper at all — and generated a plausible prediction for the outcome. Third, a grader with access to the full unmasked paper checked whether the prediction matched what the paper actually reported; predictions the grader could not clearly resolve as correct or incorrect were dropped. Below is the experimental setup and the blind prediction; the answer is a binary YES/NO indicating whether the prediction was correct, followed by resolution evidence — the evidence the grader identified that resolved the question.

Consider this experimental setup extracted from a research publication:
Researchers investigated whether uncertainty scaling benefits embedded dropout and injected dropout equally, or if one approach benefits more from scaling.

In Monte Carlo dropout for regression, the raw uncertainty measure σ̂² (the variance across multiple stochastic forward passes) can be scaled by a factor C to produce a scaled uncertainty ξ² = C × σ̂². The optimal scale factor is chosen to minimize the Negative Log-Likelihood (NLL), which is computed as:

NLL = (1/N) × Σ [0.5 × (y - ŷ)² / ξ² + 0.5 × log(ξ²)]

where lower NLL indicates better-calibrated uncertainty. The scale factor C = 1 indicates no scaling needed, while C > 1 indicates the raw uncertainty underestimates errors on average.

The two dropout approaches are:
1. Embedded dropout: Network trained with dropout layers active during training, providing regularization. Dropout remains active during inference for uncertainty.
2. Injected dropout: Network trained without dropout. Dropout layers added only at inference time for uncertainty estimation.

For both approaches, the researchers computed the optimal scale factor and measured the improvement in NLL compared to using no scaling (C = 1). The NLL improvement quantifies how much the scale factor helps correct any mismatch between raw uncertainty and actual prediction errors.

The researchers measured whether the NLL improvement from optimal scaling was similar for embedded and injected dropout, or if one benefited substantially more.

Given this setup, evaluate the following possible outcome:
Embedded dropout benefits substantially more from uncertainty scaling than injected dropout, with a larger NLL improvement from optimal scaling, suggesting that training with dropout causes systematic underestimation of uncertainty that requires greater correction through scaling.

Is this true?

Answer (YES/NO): NO